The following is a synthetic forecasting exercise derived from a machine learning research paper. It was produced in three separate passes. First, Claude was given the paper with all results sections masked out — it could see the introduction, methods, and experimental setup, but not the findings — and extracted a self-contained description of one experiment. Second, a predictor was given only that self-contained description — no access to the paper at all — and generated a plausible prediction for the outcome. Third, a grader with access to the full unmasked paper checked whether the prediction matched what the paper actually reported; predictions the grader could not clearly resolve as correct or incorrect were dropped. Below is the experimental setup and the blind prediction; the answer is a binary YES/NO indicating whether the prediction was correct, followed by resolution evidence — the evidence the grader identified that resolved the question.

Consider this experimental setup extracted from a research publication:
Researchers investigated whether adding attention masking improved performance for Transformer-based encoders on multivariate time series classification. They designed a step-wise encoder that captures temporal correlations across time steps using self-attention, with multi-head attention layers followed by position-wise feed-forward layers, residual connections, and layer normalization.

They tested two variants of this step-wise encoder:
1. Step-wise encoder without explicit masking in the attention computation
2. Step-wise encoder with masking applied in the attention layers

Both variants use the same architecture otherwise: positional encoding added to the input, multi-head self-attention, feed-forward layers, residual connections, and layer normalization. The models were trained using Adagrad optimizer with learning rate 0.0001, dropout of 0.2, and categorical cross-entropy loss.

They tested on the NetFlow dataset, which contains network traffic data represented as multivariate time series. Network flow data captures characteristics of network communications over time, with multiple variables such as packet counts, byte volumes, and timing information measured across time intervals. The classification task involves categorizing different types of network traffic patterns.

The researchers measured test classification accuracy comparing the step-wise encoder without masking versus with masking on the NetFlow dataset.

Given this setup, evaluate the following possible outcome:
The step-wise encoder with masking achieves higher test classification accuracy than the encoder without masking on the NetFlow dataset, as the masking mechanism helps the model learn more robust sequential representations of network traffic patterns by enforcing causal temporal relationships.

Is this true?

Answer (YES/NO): YES